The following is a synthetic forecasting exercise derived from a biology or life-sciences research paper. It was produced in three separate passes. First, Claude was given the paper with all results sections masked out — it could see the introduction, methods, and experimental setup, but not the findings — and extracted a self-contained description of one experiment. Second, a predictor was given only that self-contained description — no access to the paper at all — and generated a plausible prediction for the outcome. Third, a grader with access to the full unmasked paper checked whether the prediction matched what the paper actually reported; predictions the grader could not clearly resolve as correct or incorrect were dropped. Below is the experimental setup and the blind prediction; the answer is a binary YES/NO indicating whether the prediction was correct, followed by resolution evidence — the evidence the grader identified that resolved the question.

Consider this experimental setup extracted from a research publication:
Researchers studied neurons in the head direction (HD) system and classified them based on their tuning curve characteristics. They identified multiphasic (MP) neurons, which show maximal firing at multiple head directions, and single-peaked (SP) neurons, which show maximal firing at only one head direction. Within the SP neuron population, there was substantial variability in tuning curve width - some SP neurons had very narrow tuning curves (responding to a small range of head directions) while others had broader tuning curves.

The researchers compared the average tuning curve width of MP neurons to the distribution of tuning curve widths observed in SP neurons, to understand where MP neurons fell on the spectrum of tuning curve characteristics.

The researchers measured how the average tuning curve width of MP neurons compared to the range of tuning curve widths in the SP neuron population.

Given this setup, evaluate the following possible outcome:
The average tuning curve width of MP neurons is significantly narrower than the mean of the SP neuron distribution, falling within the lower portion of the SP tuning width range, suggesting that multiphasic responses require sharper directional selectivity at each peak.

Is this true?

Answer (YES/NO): NO